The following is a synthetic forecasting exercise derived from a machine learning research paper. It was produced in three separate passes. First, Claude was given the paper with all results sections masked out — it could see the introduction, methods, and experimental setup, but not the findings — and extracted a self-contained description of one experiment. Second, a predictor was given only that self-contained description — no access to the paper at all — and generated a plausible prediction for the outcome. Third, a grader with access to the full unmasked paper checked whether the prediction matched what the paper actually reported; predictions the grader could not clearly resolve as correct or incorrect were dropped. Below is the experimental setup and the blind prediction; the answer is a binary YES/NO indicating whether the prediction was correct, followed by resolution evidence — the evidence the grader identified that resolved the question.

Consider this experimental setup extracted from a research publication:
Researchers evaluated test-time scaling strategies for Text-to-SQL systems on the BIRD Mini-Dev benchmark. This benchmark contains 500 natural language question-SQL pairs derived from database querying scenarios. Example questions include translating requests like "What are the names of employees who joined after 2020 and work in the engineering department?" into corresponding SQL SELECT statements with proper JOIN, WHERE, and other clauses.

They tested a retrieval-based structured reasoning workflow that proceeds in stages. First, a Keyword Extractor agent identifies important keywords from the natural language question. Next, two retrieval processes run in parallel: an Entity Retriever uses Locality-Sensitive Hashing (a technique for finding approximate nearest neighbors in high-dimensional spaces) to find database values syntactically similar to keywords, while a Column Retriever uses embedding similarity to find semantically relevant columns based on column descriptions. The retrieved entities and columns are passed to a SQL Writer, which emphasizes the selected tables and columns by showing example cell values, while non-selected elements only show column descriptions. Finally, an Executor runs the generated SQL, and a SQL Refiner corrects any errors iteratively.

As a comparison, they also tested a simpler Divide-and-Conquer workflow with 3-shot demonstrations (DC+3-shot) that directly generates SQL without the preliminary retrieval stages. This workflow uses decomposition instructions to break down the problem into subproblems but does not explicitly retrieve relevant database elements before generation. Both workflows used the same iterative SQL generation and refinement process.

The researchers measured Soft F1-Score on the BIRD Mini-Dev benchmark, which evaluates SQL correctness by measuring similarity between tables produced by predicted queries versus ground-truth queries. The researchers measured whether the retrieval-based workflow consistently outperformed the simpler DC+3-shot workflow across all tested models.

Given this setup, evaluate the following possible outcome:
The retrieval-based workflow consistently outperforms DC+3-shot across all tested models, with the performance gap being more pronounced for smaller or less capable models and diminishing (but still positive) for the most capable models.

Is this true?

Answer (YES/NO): NO